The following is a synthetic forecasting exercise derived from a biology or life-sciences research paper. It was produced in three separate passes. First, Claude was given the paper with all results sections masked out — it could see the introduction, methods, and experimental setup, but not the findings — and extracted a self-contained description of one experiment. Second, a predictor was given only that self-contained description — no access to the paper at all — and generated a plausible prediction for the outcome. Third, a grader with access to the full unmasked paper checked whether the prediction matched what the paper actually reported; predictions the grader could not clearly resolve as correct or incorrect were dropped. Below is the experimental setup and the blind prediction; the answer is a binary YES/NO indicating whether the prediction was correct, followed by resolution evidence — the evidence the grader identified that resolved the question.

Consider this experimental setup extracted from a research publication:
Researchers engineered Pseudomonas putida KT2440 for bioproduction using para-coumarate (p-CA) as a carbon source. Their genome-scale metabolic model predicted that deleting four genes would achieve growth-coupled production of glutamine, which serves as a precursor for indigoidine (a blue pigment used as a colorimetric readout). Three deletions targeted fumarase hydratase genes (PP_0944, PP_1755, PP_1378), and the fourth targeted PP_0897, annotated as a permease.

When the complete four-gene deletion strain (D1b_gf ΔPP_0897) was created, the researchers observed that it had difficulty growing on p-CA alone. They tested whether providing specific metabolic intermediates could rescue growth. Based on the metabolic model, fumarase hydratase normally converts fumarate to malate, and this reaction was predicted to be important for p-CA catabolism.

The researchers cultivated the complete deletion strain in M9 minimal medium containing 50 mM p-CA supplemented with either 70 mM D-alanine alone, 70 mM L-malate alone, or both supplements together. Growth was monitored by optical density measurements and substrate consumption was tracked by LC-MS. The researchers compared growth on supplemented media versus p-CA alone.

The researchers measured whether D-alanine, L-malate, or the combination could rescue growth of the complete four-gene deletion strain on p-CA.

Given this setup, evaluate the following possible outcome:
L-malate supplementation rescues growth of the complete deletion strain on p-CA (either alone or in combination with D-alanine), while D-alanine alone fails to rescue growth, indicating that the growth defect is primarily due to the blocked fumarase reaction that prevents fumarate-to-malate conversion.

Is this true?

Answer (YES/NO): NO